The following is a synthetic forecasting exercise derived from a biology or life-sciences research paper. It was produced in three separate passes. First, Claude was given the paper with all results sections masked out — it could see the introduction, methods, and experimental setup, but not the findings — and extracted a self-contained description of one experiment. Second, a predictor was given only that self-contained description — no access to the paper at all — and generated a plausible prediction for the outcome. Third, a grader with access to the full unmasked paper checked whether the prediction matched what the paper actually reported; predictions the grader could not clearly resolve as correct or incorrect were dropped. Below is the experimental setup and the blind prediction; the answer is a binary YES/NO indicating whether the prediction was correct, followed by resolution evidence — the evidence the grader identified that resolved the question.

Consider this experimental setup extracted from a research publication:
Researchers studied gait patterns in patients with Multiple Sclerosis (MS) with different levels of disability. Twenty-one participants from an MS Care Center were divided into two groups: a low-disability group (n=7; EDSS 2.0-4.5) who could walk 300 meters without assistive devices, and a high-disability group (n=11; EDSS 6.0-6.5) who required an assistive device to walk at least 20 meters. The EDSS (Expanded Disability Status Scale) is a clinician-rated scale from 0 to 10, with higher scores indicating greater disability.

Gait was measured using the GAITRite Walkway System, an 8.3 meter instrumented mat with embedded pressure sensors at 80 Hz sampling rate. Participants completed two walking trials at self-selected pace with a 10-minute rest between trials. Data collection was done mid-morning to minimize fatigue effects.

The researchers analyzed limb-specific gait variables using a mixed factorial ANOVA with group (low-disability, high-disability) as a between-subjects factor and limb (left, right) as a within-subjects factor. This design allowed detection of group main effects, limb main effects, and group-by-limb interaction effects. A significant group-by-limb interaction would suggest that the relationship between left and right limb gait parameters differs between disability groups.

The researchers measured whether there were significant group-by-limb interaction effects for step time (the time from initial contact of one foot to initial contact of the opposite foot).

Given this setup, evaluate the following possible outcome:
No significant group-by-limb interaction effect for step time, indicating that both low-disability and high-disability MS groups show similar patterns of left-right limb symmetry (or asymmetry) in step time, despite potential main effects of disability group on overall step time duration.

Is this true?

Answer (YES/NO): YES